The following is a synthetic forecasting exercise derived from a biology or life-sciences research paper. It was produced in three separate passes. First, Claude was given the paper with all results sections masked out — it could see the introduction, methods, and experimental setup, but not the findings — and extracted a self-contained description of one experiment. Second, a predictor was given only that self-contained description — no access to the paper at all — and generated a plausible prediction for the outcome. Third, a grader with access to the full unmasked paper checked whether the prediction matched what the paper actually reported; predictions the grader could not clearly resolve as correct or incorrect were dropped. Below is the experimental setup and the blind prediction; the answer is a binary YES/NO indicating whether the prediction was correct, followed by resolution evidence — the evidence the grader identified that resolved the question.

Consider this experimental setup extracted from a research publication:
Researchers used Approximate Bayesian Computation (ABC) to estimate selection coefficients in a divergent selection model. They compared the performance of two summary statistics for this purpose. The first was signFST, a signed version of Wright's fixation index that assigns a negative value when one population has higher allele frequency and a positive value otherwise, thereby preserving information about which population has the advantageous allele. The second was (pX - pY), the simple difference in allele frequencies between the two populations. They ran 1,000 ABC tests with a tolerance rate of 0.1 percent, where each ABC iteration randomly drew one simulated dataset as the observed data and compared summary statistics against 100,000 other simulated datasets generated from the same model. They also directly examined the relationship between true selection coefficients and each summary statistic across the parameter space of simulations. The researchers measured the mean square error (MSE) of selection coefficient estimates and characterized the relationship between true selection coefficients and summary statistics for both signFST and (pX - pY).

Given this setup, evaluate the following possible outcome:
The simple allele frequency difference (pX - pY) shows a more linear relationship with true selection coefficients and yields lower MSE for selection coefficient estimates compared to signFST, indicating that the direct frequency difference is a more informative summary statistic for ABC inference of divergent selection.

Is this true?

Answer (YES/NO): NO